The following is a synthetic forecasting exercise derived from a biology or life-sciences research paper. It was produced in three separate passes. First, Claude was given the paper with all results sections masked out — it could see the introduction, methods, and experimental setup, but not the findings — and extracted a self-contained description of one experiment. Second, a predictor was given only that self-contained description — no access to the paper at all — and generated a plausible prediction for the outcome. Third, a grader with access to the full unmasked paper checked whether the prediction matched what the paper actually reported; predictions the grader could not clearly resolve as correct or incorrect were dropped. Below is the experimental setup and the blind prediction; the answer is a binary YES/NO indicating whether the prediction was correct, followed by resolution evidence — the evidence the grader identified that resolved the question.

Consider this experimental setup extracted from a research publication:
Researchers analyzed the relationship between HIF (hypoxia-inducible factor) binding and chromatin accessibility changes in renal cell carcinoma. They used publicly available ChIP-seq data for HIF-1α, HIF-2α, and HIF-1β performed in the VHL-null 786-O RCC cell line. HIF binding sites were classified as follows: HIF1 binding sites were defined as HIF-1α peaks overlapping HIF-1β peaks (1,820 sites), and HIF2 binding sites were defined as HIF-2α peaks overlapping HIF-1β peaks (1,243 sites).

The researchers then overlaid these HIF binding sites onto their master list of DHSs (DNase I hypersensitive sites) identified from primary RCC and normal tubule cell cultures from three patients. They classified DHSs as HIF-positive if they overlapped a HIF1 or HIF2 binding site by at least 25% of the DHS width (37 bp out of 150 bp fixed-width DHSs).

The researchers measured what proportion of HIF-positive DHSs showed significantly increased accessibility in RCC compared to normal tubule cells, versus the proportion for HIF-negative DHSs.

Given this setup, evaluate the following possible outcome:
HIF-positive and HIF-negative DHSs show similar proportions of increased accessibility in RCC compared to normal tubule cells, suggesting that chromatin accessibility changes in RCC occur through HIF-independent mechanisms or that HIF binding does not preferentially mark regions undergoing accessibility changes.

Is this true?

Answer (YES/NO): YES